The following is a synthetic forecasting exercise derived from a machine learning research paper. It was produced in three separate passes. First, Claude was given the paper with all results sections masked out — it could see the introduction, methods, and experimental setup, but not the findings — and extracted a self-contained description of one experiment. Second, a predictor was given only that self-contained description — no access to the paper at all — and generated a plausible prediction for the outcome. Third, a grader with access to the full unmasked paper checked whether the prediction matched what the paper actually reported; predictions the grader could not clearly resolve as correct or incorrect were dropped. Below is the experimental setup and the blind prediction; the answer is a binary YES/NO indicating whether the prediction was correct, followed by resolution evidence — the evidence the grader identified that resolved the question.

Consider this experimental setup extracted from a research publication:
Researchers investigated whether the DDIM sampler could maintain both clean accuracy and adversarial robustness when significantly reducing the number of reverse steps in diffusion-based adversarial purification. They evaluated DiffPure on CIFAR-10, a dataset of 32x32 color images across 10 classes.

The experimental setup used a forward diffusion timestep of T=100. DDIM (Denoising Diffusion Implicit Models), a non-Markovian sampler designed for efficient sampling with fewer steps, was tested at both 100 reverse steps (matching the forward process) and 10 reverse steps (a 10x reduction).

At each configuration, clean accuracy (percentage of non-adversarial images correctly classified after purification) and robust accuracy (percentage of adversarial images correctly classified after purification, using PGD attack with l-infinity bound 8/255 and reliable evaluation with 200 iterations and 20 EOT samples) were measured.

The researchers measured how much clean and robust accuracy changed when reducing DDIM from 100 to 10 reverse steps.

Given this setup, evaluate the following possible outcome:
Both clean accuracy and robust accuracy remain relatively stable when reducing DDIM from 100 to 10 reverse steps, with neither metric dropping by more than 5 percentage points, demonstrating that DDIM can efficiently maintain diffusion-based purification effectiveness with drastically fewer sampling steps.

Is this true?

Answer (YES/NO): YES